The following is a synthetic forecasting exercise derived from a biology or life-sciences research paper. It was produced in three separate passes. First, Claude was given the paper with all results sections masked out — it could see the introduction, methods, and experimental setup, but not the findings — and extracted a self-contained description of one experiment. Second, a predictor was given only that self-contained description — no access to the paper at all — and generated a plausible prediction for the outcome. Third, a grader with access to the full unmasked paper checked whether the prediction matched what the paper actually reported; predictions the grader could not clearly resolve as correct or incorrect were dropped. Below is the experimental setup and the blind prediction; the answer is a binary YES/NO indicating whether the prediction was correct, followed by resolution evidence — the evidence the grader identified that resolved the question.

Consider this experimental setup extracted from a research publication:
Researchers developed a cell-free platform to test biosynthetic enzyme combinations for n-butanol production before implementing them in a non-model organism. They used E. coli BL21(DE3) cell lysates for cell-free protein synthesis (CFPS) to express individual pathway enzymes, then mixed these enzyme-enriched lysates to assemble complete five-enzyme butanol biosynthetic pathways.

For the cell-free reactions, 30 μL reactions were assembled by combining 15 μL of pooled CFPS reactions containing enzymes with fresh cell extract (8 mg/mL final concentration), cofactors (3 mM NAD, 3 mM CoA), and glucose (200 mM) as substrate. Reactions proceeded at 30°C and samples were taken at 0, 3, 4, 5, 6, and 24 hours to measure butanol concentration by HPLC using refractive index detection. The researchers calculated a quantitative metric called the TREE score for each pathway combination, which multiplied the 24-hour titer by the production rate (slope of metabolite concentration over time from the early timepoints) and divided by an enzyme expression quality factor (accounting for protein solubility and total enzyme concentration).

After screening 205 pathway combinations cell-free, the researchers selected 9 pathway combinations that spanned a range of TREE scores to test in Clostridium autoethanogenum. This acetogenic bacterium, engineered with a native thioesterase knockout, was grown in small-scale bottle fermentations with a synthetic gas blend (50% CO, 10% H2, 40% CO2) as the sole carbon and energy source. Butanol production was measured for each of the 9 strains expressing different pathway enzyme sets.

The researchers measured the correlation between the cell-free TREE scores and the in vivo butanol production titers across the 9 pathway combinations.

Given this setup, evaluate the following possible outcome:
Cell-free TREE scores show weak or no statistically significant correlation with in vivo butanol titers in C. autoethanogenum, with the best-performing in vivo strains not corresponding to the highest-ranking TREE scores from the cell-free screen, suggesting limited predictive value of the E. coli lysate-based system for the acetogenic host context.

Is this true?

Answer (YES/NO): NO